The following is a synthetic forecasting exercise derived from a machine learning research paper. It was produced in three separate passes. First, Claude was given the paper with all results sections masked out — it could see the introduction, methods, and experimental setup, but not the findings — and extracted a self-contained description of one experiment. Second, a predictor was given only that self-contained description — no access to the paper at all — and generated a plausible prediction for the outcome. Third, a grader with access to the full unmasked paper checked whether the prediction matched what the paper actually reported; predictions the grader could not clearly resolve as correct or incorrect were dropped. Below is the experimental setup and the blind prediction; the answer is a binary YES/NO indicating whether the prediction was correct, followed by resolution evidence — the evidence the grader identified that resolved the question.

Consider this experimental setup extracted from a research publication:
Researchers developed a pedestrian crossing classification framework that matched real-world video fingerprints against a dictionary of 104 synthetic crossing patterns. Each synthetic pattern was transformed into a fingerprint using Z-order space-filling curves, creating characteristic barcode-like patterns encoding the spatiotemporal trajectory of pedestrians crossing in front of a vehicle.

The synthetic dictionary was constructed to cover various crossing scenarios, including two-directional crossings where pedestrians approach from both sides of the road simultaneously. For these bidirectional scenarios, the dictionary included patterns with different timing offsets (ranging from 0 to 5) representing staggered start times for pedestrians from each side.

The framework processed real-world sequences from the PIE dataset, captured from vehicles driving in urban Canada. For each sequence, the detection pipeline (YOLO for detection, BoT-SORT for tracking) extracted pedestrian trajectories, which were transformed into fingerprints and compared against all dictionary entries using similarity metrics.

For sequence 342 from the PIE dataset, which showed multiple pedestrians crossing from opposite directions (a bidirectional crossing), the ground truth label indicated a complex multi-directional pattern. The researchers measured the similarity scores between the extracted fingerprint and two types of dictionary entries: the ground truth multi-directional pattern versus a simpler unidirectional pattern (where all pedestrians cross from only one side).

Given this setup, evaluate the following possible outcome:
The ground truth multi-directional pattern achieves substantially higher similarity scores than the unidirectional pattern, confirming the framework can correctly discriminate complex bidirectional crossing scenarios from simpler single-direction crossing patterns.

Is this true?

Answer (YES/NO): NO